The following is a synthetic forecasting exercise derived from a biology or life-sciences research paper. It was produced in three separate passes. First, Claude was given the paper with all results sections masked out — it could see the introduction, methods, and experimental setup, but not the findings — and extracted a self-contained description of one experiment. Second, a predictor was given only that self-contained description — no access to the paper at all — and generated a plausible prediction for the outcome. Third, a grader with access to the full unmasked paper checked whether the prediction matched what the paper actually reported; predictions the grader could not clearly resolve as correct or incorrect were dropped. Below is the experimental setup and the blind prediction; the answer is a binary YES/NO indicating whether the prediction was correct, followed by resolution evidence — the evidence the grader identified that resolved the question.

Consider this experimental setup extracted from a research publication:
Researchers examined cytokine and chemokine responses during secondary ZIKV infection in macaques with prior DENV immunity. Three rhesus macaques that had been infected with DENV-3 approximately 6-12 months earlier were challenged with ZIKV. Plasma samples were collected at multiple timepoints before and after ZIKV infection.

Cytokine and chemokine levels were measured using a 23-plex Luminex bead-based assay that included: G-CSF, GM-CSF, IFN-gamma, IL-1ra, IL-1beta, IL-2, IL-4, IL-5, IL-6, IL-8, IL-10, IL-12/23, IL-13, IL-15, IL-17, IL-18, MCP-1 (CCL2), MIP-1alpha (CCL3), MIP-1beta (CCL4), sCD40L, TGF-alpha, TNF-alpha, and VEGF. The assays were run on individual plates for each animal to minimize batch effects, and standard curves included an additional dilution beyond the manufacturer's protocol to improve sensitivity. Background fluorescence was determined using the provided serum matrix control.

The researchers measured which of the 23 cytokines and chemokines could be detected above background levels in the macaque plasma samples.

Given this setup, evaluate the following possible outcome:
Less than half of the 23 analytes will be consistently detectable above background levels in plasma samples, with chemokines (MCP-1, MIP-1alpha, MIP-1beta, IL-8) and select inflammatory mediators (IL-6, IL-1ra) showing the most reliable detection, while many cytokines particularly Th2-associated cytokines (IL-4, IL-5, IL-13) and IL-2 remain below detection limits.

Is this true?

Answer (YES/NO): NO